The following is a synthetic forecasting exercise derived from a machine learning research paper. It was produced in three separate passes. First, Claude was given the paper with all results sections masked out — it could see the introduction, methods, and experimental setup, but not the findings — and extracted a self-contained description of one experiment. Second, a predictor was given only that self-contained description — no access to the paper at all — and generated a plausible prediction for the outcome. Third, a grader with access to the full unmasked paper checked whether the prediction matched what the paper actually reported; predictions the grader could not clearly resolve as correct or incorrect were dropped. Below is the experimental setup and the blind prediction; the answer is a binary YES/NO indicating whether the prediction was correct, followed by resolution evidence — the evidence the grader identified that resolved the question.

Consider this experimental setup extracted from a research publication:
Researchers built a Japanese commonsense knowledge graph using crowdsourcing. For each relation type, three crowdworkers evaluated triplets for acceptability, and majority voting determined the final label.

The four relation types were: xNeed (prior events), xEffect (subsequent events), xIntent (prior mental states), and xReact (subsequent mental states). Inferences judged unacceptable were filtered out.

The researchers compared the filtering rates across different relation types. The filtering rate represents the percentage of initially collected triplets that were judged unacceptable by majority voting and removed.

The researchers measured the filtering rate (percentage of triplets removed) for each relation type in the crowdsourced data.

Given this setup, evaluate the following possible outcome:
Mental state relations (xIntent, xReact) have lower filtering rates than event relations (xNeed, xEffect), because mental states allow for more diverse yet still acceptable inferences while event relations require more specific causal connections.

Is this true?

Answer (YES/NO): NO